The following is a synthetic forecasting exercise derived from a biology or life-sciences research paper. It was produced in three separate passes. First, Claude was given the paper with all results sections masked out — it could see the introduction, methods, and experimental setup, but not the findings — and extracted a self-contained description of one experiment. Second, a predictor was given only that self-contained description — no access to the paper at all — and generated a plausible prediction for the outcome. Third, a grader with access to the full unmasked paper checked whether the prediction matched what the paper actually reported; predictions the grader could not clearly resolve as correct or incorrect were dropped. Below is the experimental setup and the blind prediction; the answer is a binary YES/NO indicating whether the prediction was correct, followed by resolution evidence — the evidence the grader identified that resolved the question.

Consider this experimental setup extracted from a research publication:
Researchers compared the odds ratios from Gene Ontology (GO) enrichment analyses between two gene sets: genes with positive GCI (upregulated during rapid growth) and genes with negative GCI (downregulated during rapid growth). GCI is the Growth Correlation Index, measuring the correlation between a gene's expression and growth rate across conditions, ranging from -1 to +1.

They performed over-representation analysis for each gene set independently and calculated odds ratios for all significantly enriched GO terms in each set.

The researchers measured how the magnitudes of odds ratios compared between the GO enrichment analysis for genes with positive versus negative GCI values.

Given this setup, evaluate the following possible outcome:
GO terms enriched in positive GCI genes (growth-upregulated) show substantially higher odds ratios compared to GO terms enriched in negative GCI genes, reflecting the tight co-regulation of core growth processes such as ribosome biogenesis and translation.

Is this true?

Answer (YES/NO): YES